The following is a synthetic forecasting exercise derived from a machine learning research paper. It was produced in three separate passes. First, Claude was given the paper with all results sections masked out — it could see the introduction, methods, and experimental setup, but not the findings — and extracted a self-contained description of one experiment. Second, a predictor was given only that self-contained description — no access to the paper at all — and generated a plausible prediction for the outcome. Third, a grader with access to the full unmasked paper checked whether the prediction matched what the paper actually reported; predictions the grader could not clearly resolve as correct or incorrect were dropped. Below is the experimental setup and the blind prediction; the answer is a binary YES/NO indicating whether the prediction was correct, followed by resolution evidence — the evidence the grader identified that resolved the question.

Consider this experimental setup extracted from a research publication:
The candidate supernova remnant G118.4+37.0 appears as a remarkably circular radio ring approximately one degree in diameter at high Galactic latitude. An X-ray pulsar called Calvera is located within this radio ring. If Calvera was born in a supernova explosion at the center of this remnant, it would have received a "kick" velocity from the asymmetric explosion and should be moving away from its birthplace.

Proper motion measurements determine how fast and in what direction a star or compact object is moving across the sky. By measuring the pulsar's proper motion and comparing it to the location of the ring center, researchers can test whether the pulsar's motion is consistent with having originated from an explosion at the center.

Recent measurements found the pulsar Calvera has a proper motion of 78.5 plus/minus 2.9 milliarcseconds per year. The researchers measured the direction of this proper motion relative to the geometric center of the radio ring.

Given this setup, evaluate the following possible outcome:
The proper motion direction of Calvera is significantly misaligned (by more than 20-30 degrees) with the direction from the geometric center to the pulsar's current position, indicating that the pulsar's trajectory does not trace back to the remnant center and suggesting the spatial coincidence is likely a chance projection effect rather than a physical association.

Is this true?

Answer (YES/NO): NO